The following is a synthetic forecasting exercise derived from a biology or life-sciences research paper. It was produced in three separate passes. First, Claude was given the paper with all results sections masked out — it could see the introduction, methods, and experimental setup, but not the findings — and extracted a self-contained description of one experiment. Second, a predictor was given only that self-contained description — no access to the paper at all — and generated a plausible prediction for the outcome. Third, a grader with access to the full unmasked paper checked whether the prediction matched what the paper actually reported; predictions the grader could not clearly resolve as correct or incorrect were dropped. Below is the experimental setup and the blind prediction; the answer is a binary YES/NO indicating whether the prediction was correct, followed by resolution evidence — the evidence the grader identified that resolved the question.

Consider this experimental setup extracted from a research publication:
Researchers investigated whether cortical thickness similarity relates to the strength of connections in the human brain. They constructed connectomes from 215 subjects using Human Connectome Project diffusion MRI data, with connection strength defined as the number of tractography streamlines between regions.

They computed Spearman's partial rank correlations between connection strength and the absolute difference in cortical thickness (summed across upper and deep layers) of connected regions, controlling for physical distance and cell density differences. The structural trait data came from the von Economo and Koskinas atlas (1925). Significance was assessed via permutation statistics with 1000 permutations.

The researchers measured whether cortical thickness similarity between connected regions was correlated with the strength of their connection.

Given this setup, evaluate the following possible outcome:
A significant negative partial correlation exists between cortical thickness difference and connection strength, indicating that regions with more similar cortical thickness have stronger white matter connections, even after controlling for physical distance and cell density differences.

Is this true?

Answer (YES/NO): NO